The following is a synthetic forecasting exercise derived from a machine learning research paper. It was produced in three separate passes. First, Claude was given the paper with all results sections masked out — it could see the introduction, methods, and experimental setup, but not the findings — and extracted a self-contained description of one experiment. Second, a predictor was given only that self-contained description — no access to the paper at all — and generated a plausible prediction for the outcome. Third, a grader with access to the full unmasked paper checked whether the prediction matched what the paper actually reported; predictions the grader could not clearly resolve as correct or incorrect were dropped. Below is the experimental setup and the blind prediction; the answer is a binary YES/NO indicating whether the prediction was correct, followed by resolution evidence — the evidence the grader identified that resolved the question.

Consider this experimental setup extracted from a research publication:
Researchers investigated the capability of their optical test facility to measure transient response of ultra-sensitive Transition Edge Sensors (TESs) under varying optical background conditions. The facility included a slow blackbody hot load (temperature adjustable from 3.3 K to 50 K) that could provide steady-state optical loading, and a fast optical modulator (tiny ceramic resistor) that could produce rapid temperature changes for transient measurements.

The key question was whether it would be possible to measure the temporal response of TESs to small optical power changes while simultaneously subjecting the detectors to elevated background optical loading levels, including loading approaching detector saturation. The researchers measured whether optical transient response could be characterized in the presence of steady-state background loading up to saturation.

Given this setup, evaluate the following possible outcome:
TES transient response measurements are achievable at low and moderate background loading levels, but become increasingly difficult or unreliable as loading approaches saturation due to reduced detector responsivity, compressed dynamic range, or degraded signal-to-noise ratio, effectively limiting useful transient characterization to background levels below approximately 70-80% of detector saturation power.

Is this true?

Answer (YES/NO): NO